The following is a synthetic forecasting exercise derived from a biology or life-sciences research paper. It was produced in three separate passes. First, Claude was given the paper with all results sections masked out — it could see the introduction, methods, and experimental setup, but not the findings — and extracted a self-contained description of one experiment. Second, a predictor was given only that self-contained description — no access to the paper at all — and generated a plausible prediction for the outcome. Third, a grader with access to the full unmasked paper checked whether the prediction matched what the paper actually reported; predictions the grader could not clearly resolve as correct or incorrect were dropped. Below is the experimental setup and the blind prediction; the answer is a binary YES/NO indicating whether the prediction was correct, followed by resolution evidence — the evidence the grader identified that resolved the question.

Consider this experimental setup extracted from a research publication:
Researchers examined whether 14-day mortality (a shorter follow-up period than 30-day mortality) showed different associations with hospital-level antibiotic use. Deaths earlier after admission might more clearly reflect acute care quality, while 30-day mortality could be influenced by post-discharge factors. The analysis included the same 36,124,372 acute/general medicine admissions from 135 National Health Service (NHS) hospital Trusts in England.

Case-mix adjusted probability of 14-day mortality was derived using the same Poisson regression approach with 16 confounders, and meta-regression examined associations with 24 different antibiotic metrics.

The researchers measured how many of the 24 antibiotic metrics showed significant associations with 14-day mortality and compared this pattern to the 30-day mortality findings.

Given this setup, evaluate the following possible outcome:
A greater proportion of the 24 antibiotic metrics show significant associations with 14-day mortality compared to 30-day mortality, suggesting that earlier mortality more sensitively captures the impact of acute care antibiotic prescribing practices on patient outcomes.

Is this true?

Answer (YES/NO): NO